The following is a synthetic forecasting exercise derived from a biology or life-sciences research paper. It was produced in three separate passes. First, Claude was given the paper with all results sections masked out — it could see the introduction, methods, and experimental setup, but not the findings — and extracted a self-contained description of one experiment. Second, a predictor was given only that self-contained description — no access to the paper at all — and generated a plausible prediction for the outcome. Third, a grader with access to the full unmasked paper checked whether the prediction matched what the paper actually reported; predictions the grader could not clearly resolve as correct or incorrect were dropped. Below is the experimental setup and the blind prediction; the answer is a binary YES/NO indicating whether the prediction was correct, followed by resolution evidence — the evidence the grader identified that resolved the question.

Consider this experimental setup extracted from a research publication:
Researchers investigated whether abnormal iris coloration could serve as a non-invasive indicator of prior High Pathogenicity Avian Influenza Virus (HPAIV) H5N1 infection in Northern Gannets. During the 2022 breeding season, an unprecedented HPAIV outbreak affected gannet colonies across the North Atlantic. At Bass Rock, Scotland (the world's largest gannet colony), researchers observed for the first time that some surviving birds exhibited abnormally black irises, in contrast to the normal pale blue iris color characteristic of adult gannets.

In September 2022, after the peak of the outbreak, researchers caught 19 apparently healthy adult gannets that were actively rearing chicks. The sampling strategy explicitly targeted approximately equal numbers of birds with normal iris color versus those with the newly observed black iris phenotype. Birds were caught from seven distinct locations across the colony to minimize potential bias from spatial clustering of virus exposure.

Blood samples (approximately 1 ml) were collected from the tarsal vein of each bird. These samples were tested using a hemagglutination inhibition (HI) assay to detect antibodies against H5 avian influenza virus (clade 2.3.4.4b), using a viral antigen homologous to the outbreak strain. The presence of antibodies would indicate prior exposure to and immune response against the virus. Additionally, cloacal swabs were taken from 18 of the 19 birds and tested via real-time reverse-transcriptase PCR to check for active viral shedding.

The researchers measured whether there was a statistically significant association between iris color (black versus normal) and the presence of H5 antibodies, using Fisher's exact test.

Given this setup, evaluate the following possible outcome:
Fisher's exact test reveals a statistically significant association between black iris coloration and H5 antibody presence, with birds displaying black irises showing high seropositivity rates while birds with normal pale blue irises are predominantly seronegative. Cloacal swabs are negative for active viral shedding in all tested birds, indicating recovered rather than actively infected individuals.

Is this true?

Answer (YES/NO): YES